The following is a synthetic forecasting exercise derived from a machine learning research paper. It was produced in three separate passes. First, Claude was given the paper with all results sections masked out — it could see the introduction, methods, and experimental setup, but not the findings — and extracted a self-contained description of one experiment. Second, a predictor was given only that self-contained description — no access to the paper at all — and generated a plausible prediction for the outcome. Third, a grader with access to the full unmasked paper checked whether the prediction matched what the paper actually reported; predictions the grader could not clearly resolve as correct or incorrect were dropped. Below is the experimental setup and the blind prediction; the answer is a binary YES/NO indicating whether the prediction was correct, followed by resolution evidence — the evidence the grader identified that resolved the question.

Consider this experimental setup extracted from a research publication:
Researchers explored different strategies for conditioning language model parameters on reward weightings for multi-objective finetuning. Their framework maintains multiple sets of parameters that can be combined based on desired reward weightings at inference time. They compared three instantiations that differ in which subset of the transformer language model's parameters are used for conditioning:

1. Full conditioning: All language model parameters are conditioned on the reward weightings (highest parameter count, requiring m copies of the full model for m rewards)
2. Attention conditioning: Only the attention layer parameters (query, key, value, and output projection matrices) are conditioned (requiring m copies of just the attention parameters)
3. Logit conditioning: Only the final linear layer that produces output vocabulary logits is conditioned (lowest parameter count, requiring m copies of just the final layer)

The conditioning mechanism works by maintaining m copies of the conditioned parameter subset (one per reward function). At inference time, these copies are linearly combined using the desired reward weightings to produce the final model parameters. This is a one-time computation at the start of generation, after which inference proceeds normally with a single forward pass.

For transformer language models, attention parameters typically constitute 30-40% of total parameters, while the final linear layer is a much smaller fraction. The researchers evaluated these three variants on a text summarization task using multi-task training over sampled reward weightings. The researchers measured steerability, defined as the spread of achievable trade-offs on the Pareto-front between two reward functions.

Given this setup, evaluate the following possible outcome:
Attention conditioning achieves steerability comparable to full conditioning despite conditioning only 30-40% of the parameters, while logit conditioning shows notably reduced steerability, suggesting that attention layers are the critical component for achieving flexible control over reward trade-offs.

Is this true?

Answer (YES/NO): YES